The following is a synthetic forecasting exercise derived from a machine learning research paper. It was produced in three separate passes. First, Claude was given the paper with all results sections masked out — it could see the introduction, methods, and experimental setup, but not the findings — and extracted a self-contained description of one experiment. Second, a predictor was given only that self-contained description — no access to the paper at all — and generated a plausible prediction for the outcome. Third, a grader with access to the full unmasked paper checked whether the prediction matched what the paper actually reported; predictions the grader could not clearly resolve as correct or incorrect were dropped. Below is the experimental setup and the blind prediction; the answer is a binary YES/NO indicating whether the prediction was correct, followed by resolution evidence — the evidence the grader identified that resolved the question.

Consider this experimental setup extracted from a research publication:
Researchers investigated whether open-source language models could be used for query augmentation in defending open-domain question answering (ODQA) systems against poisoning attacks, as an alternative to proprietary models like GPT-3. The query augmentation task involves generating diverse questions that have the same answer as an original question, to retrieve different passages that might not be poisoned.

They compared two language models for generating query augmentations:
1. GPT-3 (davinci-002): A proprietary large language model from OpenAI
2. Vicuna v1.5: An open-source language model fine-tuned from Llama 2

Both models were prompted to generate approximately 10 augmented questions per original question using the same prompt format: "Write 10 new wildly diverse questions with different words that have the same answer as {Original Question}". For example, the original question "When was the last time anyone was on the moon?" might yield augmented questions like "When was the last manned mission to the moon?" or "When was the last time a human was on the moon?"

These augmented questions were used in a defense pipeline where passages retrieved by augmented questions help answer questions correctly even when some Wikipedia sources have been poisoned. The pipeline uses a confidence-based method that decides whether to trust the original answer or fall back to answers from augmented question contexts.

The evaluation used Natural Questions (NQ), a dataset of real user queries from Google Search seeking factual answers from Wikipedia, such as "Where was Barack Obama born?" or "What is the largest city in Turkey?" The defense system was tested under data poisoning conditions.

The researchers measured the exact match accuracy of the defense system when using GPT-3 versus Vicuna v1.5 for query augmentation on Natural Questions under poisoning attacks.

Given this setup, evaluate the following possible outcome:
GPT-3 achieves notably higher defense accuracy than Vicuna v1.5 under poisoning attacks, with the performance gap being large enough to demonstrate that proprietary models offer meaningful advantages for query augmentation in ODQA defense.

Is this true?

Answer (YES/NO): NO